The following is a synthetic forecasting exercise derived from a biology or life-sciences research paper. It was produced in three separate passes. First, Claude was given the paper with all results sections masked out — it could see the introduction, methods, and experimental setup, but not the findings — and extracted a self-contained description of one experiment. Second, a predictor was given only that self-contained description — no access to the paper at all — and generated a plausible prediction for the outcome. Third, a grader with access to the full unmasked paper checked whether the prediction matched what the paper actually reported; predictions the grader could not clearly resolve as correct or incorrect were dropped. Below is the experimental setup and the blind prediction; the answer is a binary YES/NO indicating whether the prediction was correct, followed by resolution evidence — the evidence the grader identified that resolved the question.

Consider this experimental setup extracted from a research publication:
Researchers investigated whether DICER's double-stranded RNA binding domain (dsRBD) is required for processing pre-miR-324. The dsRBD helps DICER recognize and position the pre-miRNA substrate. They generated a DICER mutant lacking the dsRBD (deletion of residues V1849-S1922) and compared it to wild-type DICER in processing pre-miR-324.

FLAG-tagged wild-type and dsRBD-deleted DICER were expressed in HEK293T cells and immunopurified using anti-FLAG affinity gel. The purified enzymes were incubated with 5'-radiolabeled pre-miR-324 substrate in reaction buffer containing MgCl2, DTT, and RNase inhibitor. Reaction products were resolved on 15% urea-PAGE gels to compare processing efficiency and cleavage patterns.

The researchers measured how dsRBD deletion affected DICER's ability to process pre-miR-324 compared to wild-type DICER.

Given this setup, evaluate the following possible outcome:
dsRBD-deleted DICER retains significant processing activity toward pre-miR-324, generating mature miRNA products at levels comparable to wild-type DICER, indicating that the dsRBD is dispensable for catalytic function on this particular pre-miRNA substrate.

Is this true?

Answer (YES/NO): NO